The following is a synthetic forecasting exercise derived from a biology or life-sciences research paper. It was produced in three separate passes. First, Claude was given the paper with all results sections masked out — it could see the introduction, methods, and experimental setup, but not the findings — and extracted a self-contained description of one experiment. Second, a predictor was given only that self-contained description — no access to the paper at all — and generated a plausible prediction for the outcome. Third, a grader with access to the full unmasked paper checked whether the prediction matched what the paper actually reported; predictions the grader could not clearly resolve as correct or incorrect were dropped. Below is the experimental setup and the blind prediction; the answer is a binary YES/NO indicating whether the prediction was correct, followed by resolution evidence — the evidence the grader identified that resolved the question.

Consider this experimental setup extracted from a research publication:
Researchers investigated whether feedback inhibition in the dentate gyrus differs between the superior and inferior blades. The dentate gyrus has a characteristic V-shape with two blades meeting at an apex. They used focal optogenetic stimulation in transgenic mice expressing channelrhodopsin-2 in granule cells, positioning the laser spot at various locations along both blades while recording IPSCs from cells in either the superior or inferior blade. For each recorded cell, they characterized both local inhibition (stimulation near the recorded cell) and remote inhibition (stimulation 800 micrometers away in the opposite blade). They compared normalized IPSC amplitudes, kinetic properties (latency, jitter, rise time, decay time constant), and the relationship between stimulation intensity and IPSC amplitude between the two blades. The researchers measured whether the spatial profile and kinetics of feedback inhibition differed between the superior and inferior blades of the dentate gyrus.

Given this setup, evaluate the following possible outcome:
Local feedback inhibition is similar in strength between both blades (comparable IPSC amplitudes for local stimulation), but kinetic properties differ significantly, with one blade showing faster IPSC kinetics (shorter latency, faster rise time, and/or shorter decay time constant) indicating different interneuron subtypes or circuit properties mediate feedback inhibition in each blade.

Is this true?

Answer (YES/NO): NO